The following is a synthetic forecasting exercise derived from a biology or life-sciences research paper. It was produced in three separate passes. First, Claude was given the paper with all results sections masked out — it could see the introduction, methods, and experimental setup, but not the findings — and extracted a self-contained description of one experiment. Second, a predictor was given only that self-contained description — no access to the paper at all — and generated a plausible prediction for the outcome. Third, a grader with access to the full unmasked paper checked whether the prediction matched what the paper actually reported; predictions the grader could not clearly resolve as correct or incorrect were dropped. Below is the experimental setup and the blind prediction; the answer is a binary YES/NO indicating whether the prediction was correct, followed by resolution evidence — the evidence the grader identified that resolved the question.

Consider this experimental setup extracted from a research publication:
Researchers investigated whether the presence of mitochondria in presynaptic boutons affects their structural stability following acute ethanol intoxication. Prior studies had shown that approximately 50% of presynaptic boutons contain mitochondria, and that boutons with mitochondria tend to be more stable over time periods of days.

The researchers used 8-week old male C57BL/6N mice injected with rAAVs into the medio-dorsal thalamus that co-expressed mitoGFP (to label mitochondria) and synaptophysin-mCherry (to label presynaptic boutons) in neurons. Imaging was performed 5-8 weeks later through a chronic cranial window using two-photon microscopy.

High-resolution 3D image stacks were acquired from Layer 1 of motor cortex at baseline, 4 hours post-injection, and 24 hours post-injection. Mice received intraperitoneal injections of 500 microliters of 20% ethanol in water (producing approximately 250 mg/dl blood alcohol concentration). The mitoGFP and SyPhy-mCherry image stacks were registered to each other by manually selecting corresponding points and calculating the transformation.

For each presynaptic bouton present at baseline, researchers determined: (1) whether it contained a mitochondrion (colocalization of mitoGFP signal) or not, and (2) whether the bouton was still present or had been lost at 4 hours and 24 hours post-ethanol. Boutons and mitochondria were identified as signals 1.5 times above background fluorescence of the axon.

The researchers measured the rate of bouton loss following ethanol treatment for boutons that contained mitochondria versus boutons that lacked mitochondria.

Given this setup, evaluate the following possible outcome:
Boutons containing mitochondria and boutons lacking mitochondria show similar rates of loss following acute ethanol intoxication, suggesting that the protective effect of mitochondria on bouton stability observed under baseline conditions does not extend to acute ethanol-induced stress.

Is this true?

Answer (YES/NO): NO